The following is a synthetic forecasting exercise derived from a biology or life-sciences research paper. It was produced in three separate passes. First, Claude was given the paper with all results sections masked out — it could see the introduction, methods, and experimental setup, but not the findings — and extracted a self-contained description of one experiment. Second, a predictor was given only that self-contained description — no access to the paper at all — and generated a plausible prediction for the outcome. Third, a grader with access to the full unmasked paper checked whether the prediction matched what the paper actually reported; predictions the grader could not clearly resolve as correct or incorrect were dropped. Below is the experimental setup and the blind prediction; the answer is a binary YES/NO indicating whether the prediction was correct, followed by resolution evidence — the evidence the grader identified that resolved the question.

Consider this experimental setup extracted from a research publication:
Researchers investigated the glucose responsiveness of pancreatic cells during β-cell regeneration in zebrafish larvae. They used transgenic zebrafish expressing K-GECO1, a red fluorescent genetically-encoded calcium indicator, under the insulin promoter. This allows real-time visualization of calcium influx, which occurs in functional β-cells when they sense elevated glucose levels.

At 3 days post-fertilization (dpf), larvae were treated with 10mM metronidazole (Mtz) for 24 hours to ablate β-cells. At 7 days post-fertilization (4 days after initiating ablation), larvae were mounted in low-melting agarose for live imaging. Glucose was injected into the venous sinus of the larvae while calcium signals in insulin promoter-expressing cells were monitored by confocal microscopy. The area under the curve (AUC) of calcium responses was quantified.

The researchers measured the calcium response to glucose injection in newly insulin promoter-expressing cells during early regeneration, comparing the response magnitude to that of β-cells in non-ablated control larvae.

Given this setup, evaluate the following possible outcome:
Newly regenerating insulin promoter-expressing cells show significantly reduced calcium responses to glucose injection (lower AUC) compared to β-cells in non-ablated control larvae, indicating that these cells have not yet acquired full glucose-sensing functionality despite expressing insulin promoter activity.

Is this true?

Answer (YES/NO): NO